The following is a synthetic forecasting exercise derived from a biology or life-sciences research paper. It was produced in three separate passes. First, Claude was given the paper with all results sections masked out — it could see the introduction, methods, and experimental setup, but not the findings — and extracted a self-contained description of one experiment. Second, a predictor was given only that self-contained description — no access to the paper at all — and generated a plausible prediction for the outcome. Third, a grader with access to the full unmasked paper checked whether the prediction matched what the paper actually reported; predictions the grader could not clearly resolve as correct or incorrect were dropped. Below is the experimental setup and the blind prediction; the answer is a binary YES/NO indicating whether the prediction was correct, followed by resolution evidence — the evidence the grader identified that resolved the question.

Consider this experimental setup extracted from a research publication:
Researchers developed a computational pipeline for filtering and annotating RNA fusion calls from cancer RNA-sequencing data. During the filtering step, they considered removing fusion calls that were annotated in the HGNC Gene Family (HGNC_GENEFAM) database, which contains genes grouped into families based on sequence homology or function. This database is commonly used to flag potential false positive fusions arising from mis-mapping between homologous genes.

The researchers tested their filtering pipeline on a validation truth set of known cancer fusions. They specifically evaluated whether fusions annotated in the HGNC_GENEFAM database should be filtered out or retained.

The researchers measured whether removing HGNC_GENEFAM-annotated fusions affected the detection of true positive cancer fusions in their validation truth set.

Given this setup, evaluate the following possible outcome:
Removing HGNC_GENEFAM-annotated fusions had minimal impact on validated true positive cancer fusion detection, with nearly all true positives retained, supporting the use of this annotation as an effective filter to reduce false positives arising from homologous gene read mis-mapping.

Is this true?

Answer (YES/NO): NO